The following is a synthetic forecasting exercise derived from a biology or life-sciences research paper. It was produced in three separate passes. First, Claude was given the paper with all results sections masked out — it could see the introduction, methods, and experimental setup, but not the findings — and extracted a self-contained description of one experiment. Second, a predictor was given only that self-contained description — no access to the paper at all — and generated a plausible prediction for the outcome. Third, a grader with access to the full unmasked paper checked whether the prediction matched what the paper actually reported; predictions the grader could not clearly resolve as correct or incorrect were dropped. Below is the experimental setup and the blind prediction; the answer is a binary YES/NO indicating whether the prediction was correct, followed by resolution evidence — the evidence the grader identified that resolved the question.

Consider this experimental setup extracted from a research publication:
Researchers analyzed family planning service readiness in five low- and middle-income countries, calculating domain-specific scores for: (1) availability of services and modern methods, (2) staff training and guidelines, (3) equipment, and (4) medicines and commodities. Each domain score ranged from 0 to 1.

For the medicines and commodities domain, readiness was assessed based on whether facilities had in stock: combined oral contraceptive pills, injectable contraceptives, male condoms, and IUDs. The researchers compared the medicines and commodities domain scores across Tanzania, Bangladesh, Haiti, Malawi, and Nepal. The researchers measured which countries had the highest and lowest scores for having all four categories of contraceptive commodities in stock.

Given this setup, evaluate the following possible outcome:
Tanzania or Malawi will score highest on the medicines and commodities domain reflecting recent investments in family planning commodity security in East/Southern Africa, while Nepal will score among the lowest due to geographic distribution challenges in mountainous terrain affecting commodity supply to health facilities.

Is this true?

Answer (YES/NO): NO